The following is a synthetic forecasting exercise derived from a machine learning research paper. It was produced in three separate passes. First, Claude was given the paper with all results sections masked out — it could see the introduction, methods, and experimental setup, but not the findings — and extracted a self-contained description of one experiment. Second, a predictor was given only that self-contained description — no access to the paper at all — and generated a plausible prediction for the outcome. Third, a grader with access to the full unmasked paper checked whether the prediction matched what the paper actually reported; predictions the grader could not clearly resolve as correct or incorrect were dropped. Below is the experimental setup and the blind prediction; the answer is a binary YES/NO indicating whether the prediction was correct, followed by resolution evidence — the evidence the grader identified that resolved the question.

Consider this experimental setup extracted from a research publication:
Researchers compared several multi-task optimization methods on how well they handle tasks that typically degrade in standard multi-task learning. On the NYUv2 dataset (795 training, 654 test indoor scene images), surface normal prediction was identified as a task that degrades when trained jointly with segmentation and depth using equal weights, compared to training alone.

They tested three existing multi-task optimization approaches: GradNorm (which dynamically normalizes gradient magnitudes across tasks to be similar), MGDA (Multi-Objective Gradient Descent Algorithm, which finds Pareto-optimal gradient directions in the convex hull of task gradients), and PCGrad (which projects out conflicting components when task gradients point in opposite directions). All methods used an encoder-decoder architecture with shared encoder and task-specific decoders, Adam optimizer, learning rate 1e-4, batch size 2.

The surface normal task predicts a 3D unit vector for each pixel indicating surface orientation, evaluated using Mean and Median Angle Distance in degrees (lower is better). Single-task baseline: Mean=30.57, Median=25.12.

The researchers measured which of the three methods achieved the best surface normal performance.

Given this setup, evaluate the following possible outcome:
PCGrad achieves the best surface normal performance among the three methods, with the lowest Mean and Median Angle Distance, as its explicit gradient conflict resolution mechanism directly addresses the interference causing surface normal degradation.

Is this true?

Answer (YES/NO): NO